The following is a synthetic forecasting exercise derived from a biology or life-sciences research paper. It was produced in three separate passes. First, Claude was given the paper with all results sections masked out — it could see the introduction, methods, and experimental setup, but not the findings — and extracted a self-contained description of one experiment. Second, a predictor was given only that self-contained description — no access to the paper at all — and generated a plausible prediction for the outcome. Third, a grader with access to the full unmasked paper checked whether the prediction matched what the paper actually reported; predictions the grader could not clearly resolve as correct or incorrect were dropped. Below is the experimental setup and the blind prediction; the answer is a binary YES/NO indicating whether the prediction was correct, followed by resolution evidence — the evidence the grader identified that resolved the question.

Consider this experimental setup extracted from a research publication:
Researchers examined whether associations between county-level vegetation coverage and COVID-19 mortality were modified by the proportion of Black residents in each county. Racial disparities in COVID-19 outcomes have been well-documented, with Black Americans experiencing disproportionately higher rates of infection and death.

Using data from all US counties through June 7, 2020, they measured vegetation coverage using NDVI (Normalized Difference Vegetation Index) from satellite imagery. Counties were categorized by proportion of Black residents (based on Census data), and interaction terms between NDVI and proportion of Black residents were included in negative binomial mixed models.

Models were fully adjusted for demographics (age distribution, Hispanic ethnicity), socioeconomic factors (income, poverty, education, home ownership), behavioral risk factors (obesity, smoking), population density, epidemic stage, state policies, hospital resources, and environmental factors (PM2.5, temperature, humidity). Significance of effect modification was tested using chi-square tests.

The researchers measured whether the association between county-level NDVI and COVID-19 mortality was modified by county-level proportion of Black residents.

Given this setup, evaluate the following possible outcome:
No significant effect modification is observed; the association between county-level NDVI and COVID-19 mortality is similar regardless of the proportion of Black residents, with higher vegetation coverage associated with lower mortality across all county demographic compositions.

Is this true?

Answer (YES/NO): NO